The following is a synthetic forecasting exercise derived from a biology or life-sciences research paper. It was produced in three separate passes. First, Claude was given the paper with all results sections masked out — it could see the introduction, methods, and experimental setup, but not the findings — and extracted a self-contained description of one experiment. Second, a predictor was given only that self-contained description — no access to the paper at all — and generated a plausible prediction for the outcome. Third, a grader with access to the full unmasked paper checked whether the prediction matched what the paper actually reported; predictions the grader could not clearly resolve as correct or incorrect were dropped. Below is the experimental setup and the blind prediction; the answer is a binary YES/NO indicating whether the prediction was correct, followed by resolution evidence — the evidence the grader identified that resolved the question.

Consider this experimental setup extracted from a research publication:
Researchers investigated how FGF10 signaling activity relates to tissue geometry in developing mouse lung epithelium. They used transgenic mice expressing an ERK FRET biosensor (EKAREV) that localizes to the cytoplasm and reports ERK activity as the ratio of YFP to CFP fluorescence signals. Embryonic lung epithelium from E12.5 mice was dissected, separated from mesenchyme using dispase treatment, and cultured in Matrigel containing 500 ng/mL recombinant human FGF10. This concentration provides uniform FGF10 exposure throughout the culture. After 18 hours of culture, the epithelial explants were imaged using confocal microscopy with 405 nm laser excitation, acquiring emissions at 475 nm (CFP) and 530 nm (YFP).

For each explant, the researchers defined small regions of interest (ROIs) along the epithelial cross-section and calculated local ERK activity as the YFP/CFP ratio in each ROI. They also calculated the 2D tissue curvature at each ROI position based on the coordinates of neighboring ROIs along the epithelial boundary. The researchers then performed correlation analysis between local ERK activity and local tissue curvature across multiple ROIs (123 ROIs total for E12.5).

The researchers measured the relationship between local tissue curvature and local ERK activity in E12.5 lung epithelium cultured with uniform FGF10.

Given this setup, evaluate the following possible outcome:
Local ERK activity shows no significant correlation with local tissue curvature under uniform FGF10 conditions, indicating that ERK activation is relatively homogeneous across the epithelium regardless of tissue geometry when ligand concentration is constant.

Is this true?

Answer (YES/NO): NO